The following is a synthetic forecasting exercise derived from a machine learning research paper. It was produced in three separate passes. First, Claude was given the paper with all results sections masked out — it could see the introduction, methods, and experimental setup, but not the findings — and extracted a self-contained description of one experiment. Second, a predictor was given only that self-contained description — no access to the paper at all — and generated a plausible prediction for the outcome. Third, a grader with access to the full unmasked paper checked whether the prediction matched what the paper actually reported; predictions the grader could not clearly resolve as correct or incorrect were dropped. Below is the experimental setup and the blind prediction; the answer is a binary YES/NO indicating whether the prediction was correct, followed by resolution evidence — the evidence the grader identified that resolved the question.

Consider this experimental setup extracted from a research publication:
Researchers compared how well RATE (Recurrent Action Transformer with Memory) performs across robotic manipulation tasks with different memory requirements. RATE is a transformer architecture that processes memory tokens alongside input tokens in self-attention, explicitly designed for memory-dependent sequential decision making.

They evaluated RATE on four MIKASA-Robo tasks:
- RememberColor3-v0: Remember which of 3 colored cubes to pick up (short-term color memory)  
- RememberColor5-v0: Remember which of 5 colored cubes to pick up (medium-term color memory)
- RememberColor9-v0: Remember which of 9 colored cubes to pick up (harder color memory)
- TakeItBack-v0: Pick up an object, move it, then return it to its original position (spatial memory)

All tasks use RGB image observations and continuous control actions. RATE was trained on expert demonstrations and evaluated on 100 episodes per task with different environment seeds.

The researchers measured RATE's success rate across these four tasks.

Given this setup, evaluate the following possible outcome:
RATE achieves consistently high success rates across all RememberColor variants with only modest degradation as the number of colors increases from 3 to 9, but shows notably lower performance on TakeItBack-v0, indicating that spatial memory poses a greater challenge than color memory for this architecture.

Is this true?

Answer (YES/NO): NO